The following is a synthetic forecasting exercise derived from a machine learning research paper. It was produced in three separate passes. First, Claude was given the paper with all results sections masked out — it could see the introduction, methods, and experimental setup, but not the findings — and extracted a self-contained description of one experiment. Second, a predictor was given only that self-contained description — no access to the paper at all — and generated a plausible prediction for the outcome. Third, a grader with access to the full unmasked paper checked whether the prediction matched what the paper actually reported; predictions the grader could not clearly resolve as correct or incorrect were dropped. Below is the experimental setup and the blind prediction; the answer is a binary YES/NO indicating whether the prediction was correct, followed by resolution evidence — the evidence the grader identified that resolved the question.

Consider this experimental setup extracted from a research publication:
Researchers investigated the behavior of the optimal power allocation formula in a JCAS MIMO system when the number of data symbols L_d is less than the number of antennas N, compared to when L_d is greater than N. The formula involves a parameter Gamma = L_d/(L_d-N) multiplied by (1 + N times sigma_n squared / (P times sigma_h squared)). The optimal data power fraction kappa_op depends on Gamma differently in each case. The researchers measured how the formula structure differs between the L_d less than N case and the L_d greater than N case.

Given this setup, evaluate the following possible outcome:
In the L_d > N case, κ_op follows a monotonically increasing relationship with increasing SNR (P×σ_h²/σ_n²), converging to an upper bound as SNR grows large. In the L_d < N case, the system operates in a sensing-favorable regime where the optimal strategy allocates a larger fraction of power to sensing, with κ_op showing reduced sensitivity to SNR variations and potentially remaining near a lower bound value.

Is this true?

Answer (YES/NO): NO